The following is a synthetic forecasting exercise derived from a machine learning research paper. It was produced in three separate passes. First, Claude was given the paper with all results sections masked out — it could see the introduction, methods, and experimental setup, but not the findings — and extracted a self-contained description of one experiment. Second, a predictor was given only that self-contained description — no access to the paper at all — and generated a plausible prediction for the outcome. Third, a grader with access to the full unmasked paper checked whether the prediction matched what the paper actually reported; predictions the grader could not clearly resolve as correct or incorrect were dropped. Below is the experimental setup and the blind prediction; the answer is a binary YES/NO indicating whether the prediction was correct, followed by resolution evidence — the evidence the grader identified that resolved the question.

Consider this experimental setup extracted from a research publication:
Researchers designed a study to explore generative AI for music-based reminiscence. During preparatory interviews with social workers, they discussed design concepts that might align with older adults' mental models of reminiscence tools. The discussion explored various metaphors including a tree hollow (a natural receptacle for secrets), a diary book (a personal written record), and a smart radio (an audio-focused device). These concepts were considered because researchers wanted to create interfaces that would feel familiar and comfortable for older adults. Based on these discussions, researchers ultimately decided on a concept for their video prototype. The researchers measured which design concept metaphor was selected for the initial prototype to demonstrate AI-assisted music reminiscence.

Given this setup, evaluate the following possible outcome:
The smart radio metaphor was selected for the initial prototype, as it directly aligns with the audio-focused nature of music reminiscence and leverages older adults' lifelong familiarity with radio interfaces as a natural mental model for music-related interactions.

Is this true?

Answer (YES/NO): NO